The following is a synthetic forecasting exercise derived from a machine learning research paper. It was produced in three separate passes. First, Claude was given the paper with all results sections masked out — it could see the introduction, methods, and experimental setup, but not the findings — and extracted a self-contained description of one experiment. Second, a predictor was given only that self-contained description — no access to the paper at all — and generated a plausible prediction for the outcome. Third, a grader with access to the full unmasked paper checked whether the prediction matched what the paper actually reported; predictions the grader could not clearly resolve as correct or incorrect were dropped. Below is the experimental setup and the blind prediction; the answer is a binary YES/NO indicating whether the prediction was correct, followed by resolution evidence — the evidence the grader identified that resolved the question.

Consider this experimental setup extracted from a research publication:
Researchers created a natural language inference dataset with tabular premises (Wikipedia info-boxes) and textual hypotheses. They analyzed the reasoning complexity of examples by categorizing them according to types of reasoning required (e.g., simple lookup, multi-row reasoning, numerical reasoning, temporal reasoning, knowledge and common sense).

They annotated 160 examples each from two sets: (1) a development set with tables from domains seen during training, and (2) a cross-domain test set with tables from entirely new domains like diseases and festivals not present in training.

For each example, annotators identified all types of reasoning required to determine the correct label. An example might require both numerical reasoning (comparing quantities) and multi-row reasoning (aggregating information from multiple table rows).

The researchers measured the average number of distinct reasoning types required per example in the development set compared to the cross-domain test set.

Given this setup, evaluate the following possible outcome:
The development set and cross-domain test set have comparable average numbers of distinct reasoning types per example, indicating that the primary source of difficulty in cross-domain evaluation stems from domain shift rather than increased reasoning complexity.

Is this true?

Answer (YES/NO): NO